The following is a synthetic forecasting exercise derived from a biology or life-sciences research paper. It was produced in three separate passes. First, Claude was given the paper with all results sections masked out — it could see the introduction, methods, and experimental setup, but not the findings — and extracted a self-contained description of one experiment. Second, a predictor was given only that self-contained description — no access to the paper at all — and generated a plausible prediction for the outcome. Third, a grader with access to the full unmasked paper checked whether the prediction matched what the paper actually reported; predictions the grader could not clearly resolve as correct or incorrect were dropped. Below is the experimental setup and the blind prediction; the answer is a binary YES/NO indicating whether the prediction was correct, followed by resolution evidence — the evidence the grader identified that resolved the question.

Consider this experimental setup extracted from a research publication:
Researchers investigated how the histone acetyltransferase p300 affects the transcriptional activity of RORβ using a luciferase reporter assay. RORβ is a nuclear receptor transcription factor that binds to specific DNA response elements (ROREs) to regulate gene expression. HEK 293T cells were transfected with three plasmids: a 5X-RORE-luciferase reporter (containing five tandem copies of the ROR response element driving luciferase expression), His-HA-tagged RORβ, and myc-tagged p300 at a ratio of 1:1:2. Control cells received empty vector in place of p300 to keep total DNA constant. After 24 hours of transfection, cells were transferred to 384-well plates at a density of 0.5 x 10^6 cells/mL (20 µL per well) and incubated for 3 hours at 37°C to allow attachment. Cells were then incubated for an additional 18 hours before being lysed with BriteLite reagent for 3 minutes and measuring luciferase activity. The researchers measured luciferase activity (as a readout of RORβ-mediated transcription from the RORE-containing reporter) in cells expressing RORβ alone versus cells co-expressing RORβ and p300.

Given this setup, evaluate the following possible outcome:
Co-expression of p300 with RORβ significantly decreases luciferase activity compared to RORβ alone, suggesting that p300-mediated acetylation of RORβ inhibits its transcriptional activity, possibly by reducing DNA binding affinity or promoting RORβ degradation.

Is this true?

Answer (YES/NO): NO